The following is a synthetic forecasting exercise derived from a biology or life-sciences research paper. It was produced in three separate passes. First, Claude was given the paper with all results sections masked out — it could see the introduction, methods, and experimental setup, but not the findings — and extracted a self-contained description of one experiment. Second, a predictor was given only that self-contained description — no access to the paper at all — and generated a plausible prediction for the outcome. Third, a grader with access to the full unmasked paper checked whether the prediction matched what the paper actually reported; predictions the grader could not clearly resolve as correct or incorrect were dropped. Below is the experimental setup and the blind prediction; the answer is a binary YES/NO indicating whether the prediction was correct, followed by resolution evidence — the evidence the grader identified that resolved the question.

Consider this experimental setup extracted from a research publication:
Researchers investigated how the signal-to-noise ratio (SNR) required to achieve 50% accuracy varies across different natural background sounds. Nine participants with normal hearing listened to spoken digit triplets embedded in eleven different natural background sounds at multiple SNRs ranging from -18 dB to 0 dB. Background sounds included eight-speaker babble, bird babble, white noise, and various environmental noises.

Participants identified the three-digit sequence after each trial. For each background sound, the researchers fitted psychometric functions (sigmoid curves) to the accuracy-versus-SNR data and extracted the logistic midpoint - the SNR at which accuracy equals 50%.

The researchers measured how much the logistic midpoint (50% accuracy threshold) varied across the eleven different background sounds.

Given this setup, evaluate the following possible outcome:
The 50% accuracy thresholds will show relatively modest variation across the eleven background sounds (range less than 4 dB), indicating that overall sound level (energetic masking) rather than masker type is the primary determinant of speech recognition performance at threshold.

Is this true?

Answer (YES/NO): NO